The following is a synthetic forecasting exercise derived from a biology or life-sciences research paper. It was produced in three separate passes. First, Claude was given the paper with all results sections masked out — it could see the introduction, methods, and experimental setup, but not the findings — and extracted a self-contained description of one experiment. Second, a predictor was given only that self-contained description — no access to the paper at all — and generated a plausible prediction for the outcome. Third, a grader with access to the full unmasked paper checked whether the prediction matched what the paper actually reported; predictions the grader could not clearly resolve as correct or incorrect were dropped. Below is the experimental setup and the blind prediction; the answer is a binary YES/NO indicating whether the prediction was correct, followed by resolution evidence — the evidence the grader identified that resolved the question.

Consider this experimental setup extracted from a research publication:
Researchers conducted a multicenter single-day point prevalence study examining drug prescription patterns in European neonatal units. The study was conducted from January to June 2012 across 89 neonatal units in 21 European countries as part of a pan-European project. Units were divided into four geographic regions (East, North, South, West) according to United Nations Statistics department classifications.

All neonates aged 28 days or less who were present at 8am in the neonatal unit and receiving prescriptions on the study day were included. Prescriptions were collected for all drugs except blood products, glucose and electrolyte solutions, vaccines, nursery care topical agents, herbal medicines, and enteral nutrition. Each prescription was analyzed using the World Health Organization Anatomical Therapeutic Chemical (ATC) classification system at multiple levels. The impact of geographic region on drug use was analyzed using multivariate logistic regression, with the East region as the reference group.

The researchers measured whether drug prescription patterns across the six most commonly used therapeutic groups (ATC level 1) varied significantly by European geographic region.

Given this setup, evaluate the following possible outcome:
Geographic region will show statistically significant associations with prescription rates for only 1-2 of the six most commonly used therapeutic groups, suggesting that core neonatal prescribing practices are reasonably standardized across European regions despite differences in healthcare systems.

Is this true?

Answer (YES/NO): NO